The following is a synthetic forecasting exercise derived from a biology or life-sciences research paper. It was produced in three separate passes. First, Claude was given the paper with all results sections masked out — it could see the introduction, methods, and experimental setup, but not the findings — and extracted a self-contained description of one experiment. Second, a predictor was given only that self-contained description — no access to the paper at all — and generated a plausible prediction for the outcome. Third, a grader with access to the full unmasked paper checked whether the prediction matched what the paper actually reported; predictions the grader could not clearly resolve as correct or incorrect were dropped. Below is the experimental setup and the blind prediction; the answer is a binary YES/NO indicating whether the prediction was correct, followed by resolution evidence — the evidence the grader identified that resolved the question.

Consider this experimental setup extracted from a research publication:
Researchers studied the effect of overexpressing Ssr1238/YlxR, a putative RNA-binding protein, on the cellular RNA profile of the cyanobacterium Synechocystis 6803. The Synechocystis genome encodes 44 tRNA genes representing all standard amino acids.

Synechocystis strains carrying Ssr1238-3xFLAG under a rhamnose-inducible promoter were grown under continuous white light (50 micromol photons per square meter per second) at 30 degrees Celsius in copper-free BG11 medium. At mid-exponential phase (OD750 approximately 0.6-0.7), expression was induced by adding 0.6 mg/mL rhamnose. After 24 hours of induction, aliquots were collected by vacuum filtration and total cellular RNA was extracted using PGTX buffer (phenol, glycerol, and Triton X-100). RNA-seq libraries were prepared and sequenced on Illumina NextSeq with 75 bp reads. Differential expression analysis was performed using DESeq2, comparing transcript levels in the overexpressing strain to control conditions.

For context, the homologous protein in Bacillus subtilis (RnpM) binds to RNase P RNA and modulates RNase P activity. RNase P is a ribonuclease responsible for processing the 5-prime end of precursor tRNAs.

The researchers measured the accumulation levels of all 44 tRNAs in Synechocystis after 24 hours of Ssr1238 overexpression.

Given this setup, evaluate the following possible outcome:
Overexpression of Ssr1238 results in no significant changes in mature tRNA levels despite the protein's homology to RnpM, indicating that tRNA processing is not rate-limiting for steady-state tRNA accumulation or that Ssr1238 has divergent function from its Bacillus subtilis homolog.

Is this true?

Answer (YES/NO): NO